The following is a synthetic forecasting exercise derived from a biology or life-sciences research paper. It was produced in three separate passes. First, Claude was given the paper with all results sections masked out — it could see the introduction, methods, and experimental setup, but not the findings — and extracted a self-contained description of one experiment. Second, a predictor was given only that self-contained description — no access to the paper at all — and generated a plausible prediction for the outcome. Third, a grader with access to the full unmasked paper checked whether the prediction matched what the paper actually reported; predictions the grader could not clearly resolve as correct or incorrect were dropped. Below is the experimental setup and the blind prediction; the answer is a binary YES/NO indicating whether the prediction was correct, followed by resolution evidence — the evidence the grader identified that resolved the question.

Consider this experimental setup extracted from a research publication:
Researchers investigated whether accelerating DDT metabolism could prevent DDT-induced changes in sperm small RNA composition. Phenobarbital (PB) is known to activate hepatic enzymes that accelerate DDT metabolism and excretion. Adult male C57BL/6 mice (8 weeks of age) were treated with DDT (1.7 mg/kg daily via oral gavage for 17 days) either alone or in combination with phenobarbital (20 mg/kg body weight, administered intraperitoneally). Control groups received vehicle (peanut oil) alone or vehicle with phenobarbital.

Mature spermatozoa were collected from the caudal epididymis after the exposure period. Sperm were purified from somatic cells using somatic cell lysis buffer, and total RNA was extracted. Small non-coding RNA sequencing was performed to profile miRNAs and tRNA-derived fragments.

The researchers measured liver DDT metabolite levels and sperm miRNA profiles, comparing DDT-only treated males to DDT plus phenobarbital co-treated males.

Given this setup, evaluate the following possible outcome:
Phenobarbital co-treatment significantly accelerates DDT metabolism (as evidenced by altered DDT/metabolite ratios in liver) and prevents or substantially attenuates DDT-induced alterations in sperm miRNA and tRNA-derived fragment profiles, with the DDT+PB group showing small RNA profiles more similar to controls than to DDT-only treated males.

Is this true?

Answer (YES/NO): NO